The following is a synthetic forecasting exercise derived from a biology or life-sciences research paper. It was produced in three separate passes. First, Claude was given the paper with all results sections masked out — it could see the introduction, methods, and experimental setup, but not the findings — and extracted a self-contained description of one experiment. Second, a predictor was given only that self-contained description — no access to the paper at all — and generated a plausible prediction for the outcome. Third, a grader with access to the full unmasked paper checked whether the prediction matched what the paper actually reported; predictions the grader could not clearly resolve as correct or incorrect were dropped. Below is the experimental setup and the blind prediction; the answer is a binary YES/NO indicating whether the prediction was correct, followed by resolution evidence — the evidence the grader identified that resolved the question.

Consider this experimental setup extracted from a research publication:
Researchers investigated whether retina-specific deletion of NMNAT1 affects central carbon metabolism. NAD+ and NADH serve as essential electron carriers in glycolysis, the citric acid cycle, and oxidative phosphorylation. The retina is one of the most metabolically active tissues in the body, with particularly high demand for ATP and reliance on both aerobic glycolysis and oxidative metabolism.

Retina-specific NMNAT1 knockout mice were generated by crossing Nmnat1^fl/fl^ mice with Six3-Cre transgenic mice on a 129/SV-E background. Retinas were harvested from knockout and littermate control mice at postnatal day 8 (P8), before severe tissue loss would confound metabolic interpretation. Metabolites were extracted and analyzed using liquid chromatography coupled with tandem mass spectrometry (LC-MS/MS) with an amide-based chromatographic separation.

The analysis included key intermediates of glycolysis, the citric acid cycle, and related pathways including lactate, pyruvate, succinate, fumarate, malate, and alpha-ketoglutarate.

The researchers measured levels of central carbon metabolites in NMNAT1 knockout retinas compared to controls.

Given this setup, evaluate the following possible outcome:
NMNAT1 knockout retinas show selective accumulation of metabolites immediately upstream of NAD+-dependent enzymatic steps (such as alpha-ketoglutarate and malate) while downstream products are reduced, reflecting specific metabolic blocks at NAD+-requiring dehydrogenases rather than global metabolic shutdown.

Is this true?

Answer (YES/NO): NO